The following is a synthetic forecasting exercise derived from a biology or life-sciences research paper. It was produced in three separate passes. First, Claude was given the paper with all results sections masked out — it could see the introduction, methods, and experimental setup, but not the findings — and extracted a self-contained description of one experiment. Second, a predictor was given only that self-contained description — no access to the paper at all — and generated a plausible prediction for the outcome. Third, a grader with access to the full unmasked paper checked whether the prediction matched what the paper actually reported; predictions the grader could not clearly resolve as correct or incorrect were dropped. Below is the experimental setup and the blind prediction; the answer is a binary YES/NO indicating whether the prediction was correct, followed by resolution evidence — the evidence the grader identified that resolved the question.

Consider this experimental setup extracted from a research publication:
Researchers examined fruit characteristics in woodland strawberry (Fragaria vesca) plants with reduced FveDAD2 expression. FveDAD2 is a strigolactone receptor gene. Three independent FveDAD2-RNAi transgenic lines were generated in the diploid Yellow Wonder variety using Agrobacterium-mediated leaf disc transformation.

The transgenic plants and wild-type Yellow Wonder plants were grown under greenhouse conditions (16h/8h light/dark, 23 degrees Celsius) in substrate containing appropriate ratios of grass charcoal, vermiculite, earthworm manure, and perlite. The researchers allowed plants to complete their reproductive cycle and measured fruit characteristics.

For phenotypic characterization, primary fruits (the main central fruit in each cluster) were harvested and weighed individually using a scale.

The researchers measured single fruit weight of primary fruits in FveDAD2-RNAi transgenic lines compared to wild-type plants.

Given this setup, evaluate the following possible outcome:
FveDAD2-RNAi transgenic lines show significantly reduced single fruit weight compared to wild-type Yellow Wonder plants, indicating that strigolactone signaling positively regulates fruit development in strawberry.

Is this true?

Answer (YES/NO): YES